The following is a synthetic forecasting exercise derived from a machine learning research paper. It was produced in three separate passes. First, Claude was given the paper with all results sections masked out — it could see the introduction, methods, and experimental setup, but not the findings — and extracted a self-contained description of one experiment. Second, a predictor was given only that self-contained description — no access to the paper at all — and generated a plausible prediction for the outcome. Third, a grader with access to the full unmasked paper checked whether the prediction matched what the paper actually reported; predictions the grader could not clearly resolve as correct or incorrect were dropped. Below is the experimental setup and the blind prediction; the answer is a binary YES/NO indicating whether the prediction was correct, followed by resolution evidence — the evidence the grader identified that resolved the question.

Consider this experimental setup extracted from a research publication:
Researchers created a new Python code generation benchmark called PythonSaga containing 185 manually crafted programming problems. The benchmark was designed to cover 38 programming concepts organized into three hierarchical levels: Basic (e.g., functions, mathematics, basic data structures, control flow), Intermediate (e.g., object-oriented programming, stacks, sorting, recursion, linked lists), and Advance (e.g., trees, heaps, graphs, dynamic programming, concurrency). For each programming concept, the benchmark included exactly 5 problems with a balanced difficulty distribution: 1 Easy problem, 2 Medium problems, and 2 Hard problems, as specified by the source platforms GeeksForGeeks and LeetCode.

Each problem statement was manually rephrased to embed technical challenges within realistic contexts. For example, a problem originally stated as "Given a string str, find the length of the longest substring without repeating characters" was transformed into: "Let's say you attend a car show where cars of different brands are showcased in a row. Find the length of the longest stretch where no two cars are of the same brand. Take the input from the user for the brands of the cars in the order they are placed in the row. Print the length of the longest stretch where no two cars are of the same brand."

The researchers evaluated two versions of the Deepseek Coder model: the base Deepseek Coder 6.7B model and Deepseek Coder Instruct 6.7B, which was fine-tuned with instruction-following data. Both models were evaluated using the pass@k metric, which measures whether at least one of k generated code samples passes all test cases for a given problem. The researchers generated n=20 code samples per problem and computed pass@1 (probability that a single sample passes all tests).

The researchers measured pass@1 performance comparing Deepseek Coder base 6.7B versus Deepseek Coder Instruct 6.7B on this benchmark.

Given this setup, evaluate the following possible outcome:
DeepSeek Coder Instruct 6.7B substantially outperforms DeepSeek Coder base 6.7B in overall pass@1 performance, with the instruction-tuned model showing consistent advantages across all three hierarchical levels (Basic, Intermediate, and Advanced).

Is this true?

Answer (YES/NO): NO